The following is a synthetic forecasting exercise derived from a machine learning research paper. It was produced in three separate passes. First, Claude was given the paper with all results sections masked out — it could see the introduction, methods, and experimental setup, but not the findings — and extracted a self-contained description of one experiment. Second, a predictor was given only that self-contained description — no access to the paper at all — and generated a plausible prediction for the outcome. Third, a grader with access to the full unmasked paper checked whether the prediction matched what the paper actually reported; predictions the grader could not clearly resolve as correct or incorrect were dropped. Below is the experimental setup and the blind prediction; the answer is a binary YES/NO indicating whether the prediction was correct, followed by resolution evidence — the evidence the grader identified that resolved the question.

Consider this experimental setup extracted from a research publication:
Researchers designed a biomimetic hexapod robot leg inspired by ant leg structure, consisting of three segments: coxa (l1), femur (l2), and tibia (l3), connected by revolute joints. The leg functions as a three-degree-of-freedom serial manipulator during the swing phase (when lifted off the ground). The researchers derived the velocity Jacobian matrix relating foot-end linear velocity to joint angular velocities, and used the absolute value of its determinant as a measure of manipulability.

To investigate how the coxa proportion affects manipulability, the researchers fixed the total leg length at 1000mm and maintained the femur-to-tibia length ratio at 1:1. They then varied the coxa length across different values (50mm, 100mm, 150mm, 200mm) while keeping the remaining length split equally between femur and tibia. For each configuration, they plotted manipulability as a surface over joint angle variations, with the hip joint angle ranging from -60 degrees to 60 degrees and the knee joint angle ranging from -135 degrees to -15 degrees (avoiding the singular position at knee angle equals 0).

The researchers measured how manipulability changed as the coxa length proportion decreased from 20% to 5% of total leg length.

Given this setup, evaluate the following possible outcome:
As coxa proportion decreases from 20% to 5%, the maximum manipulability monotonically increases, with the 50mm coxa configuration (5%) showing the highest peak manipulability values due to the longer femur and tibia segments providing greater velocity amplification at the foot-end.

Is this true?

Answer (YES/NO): YES